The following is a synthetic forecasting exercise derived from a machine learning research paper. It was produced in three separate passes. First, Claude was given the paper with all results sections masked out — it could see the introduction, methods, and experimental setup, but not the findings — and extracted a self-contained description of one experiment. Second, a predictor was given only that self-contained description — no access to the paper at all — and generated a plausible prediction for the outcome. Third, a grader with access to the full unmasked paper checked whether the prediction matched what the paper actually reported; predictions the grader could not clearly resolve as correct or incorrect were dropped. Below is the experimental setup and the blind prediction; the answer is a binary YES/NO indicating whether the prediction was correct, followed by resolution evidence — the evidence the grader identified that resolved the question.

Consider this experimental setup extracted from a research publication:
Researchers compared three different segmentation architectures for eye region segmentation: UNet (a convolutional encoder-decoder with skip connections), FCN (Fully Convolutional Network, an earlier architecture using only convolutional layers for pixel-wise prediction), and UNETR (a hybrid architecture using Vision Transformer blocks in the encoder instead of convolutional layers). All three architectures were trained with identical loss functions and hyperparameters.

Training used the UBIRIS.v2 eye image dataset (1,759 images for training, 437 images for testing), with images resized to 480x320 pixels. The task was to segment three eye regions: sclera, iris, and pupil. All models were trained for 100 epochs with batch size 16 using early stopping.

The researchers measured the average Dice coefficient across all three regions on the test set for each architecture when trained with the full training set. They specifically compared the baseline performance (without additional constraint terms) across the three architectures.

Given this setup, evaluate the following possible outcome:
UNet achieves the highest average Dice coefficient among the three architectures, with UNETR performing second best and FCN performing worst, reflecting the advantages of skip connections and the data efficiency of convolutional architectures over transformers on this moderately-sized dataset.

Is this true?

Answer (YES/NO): NO